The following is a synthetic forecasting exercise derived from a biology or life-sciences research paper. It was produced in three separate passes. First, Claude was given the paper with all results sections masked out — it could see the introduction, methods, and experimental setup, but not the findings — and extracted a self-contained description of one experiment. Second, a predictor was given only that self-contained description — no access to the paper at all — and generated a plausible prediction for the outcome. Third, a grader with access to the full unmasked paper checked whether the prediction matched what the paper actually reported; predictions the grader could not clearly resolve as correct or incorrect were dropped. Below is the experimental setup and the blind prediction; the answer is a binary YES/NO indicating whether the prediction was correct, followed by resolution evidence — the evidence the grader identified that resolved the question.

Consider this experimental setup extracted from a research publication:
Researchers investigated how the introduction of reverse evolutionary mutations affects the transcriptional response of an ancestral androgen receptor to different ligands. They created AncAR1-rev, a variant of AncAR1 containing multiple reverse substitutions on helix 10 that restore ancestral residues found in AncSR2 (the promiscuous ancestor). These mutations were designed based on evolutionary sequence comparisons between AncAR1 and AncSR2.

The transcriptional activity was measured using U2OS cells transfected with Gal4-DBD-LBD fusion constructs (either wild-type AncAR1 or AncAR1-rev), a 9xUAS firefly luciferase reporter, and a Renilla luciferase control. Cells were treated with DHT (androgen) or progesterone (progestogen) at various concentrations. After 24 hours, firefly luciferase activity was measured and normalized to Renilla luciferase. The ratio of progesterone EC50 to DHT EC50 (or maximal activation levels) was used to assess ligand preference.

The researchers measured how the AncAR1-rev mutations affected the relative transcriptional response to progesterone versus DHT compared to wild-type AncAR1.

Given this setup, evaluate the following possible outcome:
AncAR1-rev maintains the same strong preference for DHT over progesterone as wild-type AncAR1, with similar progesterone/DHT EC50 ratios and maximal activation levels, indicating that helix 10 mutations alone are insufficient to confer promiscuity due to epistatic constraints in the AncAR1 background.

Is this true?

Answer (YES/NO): NO